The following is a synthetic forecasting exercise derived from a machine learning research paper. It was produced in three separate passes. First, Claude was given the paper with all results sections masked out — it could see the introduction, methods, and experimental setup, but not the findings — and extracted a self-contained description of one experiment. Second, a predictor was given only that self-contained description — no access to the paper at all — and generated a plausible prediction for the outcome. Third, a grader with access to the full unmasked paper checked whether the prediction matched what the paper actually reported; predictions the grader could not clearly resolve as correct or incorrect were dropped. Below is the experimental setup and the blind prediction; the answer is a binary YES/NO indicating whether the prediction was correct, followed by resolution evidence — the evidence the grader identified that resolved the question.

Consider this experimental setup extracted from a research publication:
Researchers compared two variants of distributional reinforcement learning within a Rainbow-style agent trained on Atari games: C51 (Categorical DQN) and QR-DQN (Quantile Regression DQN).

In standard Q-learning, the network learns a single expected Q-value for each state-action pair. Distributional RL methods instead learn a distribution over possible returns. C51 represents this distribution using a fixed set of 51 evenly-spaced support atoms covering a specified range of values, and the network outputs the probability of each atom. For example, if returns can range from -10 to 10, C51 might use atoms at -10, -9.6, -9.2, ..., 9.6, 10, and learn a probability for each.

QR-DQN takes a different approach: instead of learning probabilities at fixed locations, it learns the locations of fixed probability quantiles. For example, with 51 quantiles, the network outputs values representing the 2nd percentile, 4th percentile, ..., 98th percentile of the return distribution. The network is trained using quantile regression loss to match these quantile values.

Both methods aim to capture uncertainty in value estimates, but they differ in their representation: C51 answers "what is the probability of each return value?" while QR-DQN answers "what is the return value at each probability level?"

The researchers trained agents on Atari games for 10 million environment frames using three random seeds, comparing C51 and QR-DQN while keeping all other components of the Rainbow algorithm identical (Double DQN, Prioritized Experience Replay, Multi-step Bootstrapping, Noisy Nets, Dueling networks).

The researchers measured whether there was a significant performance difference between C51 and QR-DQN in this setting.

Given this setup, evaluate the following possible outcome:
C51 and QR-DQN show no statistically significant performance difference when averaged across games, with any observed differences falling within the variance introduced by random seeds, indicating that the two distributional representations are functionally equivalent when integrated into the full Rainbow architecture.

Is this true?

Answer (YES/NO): YES